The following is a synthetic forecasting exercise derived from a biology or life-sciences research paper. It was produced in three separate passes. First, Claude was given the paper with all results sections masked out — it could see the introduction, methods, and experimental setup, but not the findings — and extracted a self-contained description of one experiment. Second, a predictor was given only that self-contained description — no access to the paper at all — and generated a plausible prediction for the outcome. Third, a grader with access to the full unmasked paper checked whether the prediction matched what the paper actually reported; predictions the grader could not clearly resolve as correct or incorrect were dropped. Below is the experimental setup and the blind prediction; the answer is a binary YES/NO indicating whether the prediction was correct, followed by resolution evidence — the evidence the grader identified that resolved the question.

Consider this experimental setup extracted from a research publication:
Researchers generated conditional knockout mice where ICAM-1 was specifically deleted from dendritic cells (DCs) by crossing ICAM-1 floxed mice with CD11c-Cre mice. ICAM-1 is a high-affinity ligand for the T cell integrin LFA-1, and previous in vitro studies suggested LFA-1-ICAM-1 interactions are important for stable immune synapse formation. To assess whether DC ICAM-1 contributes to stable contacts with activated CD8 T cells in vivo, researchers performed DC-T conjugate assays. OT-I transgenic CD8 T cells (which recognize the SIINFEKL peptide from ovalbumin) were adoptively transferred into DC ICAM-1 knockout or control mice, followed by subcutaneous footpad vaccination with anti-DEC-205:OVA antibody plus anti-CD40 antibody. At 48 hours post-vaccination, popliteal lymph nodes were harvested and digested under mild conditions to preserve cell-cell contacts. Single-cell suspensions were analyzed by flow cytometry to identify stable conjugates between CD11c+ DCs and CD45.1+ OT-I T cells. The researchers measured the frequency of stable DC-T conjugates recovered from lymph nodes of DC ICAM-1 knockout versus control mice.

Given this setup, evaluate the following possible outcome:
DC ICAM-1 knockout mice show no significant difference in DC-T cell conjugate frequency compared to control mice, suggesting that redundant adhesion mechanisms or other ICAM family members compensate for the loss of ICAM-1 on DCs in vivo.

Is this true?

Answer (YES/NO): NO